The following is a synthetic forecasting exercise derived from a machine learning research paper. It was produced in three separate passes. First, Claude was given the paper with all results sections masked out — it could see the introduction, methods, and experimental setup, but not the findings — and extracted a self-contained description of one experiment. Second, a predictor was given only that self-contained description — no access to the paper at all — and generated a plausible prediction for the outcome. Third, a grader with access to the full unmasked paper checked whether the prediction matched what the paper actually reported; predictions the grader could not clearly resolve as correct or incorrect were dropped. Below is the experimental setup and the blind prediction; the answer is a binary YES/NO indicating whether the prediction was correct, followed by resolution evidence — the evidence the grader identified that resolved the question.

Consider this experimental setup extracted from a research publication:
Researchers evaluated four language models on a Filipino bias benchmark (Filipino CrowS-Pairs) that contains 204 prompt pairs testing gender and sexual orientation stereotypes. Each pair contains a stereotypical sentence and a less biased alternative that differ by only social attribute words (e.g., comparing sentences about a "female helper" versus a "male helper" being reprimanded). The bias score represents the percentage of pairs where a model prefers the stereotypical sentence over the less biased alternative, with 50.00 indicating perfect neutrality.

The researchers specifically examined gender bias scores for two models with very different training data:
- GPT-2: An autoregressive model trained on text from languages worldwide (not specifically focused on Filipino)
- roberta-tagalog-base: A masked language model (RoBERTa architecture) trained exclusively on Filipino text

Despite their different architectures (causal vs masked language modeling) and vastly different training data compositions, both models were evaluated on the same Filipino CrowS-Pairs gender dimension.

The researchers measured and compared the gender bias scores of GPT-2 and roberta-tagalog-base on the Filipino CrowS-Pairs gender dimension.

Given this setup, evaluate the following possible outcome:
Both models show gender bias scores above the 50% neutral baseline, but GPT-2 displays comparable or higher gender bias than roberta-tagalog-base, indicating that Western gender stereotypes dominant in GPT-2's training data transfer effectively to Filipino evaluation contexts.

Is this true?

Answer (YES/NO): YES